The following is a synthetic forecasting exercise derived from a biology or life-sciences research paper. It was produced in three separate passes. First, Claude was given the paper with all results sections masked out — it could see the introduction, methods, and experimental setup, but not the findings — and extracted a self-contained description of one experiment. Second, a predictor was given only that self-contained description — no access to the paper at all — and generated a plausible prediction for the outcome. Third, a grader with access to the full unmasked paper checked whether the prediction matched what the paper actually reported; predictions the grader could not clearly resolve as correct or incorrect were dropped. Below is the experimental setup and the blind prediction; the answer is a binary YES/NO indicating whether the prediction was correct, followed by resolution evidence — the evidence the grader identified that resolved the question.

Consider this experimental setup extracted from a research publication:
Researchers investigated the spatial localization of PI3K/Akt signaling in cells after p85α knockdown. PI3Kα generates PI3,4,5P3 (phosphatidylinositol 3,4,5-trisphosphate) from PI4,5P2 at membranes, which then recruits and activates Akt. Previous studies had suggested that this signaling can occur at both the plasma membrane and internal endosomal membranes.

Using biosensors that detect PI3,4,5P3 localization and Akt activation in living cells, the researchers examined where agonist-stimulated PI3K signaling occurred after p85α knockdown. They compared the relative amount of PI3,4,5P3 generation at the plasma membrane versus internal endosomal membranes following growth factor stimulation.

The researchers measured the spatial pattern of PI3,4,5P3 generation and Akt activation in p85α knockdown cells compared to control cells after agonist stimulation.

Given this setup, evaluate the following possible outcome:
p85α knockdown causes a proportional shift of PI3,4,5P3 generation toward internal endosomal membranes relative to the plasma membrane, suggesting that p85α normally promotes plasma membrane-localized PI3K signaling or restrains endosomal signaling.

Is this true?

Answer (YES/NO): NO